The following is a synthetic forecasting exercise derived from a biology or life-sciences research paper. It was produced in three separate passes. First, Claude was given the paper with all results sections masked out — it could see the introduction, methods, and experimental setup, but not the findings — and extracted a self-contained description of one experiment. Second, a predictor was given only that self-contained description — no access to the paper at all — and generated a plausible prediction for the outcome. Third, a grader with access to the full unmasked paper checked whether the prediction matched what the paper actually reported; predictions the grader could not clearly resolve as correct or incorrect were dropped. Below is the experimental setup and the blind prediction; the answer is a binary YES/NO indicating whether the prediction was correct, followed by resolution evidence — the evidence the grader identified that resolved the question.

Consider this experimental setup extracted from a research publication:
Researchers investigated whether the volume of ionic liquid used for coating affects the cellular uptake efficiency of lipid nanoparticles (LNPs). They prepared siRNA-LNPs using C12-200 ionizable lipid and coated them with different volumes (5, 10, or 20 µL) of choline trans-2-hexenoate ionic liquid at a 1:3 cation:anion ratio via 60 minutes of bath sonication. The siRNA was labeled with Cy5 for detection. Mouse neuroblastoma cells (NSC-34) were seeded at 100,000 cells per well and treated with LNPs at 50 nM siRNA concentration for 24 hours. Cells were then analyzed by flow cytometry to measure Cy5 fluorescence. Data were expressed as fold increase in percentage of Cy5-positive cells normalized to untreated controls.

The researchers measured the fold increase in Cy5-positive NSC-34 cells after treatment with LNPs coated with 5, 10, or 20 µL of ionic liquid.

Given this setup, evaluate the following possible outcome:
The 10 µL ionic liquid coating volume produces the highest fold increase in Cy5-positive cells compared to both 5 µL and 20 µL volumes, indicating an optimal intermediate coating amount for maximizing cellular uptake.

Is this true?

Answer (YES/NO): NO